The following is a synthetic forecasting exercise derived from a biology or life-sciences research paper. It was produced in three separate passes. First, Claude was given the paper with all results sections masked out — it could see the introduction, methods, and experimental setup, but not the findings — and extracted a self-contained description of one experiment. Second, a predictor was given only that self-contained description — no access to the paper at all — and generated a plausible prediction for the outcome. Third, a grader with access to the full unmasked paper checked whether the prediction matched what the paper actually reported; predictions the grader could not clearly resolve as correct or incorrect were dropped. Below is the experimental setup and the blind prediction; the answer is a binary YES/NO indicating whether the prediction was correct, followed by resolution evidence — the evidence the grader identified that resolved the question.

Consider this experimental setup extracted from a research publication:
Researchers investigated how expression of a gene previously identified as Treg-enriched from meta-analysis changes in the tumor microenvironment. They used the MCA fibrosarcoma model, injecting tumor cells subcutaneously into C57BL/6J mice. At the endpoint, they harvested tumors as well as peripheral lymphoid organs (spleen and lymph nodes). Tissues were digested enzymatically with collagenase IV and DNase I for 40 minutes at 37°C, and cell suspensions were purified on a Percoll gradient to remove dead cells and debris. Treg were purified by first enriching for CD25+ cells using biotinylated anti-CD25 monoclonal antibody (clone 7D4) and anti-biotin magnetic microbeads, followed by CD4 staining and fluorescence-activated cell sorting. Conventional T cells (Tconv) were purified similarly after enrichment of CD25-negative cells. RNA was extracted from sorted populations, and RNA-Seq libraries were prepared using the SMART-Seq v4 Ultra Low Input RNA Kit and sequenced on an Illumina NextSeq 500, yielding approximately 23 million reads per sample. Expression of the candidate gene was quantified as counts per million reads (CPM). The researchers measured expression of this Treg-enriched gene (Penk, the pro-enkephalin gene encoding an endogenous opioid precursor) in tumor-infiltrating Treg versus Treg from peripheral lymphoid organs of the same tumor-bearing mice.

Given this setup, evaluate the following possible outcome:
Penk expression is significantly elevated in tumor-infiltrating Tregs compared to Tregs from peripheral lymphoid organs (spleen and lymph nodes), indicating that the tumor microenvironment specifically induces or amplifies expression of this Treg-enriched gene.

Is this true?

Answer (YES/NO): YES